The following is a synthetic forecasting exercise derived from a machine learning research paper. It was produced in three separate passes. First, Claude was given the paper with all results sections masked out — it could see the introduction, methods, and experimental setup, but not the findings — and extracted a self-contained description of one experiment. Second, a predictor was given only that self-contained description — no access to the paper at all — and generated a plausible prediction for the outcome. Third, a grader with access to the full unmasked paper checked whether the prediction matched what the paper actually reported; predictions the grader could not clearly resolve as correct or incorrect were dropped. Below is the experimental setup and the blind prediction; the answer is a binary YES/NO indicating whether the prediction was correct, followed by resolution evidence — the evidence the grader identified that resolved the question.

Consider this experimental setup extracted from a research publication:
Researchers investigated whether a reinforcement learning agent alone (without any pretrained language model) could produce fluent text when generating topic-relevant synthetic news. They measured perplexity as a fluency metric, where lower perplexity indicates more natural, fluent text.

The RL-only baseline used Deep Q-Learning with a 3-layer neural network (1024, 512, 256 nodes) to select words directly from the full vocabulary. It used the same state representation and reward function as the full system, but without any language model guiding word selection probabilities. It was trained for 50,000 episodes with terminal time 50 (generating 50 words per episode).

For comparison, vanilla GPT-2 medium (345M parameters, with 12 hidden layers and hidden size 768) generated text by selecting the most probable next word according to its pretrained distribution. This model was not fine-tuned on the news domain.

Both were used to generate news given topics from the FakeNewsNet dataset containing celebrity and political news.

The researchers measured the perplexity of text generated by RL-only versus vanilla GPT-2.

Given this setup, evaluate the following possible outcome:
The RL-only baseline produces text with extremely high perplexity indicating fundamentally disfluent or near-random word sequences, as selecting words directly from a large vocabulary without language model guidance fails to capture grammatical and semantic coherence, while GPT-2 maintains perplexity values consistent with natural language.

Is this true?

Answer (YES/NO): NO